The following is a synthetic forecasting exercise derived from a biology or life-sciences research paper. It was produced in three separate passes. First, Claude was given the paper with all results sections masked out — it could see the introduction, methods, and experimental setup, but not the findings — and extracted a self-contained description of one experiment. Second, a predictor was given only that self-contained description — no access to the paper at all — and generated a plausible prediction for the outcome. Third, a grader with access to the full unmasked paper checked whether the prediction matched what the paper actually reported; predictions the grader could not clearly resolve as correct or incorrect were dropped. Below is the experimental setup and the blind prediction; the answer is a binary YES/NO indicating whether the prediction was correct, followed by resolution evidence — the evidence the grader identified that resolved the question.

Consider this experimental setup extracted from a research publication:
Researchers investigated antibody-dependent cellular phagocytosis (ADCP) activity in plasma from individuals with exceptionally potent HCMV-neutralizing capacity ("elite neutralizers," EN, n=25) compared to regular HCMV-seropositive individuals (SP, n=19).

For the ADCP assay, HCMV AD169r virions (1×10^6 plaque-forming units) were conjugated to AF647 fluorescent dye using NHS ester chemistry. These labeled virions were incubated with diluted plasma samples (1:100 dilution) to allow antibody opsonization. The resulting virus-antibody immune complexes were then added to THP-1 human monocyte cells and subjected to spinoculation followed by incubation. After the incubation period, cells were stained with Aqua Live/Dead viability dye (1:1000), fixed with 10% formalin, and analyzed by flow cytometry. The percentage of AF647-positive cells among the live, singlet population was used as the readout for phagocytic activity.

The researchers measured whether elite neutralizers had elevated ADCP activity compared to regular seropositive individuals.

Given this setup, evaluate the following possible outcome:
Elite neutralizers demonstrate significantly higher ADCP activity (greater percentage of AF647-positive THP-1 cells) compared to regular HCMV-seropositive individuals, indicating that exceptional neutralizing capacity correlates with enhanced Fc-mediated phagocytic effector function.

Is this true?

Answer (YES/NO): YES